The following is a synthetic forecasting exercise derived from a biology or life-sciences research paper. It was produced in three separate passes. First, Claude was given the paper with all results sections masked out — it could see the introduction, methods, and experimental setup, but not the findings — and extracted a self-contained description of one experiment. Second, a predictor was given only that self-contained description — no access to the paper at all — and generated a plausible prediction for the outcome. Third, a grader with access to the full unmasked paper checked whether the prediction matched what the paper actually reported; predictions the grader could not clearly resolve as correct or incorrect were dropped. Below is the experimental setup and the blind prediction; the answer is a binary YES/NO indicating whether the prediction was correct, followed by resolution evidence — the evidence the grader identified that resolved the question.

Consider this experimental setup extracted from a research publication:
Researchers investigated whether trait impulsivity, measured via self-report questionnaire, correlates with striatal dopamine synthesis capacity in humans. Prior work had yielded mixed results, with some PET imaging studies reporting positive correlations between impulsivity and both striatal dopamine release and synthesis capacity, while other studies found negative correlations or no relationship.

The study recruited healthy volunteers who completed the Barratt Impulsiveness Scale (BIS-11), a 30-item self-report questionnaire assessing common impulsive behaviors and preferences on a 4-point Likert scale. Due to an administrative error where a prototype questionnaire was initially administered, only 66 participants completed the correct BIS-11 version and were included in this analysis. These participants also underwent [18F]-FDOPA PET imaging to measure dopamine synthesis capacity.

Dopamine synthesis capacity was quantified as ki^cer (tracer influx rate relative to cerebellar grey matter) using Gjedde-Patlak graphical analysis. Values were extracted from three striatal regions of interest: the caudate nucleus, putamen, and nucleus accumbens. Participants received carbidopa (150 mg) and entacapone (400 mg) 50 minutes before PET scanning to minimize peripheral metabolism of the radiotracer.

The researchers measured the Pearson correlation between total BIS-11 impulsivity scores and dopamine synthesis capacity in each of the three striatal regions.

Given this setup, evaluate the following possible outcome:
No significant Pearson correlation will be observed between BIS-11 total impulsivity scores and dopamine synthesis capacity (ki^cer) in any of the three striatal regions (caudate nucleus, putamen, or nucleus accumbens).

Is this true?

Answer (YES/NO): YES